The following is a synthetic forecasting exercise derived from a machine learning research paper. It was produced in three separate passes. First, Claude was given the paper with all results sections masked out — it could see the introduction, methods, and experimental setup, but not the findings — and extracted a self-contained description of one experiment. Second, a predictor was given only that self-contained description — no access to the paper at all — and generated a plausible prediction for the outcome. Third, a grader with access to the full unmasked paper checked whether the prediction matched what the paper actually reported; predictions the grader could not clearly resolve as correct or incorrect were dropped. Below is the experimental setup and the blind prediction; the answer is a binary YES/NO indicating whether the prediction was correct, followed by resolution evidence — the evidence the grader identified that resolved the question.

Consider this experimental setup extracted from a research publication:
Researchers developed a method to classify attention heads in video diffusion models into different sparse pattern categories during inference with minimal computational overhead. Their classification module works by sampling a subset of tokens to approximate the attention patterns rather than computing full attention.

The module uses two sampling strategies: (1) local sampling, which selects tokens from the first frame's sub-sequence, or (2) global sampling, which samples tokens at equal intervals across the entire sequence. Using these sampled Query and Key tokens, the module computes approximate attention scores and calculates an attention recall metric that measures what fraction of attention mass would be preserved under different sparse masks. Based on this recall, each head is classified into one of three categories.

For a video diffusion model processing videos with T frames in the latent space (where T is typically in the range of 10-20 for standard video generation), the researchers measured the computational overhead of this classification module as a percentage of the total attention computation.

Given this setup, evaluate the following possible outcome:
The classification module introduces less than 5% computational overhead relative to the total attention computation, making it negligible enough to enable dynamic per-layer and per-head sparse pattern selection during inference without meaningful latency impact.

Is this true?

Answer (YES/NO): YES